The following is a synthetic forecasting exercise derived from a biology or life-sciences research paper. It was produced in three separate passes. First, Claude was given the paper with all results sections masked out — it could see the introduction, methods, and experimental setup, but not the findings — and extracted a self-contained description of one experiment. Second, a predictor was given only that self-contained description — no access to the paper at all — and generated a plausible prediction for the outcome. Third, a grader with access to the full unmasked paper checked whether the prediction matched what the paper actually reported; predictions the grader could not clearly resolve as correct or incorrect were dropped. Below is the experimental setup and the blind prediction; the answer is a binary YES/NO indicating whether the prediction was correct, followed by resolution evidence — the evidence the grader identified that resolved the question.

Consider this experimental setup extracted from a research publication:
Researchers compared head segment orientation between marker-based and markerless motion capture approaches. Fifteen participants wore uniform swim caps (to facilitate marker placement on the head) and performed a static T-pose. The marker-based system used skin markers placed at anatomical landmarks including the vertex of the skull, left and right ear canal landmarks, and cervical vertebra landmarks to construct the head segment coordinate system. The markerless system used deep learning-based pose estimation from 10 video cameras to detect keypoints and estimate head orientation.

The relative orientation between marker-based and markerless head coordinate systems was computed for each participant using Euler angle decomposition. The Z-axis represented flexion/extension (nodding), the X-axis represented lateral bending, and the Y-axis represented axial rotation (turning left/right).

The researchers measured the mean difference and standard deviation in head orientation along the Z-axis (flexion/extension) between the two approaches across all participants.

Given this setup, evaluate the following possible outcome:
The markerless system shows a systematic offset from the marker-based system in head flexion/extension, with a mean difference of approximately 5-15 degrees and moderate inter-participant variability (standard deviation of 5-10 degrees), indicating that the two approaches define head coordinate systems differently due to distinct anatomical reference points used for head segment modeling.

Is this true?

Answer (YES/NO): NO